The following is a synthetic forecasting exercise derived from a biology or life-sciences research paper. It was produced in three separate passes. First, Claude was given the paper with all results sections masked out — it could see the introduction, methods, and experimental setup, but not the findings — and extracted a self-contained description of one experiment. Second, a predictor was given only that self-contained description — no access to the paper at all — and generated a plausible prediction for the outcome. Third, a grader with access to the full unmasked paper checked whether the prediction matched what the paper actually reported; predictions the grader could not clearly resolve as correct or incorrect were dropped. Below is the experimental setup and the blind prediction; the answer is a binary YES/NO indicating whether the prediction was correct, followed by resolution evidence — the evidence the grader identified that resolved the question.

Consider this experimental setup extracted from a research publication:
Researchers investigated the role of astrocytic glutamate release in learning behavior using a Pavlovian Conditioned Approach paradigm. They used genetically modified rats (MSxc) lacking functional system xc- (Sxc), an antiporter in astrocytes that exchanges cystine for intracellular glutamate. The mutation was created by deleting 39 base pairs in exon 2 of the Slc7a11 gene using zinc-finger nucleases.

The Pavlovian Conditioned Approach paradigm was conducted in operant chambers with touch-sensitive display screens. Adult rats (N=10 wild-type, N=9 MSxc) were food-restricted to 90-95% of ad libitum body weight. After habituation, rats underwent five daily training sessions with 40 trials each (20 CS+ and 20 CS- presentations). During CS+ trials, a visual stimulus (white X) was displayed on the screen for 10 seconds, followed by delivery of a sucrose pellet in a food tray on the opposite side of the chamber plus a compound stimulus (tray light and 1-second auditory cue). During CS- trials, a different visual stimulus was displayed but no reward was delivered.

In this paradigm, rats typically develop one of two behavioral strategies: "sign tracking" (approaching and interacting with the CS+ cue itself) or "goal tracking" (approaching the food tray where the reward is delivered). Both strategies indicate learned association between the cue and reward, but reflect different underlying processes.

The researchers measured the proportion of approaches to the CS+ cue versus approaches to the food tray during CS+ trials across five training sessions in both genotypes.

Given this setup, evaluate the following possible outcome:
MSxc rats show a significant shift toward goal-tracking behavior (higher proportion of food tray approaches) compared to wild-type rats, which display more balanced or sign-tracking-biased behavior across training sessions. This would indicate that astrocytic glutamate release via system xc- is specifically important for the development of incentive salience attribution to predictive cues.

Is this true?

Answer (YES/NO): NO